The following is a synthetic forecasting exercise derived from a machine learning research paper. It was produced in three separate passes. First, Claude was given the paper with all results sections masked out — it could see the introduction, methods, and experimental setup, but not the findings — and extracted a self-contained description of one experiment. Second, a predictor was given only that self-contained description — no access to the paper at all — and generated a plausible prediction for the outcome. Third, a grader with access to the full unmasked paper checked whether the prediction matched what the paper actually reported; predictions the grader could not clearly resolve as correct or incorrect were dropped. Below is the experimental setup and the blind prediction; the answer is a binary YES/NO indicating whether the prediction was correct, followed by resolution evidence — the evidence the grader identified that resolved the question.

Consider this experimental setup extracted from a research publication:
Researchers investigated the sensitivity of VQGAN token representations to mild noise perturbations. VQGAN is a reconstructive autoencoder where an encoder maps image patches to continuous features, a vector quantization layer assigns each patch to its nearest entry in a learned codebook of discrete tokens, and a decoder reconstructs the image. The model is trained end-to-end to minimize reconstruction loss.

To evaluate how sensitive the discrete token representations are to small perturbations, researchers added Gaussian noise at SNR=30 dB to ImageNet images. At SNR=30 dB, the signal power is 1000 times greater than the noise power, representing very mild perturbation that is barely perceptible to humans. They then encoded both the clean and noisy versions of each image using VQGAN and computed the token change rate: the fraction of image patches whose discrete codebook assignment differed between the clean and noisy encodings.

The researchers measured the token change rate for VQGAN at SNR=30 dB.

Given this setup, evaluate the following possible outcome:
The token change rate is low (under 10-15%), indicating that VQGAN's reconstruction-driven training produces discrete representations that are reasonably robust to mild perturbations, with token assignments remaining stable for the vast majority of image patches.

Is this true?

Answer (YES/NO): NO